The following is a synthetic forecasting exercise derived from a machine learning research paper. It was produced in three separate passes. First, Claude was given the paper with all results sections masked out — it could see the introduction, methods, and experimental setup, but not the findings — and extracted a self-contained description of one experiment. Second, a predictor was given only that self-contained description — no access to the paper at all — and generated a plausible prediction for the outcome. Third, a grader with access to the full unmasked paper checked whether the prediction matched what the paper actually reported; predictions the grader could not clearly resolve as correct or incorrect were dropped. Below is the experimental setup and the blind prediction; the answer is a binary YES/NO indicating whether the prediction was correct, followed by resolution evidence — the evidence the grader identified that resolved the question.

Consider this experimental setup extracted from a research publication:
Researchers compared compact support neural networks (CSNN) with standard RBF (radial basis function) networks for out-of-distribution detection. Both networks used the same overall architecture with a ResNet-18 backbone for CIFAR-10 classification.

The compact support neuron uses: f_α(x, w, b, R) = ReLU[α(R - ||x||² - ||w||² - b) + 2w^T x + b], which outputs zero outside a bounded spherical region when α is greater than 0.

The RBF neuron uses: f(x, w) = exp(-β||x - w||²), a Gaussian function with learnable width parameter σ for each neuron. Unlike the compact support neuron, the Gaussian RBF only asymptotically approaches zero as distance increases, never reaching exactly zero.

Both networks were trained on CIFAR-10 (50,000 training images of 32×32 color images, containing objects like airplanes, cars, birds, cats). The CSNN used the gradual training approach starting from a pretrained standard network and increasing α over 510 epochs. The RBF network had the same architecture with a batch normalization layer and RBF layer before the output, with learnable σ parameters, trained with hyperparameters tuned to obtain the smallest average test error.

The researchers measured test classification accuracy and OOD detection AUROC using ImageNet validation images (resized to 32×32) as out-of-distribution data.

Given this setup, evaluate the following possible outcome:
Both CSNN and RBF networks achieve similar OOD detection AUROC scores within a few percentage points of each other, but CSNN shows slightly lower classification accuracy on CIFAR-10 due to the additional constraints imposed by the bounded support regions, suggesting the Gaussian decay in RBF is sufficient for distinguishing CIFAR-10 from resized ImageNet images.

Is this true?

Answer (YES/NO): NO